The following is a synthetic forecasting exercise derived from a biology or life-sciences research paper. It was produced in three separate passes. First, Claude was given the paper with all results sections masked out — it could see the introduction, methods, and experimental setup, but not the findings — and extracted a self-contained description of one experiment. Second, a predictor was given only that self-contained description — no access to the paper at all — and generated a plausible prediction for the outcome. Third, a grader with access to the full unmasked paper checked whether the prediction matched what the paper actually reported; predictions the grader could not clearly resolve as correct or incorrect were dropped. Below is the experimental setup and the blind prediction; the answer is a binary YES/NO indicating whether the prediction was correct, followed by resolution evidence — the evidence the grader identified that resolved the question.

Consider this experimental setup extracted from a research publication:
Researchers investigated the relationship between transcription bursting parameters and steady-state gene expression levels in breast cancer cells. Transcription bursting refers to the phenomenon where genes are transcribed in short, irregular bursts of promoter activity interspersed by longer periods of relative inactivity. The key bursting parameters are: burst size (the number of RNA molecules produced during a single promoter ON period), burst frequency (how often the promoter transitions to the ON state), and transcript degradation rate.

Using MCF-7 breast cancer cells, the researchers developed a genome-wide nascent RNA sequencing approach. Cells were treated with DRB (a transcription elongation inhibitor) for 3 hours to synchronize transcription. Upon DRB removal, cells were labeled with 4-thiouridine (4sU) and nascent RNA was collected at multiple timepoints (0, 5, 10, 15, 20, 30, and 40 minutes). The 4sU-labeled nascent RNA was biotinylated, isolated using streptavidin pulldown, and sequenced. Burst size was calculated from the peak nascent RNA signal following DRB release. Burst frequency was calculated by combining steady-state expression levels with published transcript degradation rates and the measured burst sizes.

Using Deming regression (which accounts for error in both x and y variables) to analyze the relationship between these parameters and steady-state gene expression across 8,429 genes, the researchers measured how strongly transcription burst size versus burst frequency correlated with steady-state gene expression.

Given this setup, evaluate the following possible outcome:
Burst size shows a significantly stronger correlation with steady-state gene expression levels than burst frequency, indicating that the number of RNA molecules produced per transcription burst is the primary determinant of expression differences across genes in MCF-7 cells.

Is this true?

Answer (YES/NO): YES